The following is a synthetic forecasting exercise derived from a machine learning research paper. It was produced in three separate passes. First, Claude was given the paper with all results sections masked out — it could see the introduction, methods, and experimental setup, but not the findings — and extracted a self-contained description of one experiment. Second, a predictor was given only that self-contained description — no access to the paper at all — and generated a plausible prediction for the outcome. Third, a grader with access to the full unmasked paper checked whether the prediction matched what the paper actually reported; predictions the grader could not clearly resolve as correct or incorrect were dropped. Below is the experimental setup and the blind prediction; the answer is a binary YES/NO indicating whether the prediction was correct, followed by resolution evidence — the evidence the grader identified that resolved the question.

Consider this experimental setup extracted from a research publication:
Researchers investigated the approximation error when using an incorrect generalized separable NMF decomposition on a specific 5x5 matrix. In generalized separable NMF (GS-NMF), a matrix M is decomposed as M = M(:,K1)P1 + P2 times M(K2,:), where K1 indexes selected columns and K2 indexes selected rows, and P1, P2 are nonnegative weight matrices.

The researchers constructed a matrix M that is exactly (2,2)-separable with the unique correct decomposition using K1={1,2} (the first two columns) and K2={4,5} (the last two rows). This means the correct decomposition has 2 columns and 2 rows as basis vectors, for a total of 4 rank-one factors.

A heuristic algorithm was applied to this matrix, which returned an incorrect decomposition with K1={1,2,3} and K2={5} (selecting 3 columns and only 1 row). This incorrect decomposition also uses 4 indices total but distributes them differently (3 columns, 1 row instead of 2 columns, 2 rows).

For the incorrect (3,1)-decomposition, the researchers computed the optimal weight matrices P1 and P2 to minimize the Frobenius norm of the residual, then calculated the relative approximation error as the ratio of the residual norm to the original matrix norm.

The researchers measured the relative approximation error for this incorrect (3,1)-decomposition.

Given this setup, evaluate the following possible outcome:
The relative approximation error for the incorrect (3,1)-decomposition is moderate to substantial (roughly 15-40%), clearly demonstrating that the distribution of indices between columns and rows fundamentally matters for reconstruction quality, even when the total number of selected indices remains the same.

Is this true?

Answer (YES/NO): NO